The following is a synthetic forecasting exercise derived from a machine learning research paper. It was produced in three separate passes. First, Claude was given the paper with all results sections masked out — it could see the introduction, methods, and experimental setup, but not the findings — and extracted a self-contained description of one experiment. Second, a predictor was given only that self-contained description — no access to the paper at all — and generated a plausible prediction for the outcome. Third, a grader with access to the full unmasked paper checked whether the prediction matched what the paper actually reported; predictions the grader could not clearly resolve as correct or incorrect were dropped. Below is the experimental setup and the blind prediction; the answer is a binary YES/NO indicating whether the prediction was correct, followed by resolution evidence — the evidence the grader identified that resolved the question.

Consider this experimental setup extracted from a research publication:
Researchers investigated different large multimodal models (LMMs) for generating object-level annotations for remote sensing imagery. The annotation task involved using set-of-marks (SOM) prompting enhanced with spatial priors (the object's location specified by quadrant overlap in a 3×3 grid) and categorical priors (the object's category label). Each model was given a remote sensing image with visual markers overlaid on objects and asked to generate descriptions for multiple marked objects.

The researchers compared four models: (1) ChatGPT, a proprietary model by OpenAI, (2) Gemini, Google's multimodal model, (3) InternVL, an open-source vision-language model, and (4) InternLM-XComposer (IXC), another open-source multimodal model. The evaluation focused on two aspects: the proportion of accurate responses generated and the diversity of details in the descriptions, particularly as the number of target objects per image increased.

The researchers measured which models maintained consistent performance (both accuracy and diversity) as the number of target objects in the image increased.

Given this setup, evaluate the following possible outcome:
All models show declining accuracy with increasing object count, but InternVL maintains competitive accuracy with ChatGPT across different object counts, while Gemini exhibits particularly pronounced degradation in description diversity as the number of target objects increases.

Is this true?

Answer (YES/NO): NO